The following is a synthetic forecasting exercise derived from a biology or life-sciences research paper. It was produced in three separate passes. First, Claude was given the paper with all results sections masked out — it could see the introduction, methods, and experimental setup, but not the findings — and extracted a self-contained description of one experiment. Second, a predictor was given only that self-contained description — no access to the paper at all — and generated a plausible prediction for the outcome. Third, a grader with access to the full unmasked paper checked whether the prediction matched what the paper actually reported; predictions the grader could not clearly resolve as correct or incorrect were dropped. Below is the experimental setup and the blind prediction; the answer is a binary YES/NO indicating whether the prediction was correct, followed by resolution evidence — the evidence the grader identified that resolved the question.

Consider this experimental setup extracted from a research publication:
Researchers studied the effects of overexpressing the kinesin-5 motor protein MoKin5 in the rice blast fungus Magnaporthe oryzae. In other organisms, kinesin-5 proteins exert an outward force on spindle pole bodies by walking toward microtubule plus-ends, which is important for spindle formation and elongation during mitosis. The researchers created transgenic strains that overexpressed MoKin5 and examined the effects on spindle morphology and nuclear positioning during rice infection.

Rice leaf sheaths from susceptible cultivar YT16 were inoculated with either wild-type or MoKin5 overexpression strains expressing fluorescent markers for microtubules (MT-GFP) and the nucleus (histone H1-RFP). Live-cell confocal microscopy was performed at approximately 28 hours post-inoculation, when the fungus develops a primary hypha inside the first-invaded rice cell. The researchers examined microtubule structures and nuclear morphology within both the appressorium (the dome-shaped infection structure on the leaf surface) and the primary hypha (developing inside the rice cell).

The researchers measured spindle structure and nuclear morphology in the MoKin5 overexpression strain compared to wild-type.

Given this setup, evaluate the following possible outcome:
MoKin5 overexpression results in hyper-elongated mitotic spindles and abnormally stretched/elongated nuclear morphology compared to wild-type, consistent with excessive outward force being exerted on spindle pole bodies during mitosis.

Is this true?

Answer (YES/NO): NO